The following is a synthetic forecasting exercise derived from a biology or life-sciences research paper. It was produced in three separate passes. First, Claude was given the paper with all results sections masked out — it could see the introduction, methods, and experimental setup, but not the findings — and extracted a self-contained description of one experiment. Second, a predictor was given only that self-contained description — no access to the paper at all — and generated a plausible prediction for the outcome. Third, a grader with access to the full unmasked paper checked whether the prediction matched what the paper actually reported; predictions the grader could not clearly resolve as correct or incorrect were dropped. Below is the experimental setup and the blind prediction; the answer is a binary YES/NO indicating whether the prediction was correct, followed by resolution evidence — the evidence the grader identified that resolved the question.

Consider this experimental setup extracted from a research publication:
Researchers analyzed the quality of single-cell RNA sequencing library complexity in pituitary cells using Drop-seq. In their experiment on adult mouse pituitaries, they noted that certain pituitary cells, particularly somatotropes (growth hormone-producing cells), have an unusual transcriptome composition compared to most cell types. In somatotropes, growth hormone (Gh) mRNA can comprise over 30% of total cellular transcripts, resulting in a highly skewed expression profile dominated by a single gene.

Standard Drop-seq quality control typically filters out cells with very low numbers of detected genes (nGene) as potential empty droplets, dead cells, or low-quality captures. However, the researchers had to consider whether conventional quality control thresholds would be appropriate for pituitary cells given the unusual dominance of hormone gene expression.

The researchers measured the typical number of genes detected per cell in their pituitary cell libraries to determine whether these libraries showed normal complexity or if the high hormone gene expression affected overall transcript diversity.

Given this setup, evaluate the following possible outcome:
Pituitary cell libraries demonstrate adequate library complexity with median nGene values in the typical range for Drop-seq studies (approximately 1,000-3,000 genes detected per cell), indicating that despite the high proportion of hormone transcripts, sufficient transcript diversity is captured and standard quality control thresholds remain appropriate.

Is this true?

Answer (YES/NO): NO